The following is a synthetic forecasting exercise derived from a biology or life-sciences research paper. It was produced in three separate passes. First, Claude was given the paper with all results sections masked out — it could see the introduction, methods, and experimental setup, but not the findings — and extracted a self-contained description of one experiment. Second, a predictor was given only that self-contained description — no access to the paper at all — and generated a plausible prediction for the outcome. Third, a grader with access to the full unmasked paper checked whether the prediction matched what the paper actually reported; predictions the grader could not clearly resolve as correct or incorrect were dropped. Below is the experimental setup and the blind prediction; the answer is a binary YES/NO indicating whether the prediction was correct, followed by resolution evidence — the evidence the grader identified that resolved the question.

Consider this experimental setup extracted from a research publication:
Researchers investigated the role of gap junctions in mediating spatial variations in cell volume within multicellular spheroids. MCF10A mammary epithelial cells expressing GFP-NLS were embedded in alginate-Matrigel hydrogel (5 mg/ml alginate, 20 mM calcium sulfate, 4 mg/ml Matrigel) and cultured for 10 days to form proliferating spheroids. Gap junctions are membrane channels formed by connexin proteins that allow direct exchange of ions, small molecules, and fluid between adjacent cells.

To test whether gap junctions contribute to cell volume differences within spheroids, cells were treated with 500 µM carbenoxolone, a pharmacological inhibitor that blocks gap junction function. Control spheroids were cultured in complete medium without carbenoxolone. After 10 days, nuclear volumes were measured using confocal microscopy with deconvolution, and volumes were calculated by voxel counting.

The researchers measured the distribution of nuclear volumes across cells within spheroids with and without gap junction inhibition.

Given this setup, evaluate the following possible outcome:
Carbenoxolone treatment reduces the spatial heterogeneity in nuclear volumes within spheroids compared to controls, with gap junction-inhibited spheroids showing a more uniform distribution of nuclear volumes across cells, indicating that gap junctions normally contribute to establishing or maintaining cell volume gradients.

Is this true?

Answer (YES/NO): YES